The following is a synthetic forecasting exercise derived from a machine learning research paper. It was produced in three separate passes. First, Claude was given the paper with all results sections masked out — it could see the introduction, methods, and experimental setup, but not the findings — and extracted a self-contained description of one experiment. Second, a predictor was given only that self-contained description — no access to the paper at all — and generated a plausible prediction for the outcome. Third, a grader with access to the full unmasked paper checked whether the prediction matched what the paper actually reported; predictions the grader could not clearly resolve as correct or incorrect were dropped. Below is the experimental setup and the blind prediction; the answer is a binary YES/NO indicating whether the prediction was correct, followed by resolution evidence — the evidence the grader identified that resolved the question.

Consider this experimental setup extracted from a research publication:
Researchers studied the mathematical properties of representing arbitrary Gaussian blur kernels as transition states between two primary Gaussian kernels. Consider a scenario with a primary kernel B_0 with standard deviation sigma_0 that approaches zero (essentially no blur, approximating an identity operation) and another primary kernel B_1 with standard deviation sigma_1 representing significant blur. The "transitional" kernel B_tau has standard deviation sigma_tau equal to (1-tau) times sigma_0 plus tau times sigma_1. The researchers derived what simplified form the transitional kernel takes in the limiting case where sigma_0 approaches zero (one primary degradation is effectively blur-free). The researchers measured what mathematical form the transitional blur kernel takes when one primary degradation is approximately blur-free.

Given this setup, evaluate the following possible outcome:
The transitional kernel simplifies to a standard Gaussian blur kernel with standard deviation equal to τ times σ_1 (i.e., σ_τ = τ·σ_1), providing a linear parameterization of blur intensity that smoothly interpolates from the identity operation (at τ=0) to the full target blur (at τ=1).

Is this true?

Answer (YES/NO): NO